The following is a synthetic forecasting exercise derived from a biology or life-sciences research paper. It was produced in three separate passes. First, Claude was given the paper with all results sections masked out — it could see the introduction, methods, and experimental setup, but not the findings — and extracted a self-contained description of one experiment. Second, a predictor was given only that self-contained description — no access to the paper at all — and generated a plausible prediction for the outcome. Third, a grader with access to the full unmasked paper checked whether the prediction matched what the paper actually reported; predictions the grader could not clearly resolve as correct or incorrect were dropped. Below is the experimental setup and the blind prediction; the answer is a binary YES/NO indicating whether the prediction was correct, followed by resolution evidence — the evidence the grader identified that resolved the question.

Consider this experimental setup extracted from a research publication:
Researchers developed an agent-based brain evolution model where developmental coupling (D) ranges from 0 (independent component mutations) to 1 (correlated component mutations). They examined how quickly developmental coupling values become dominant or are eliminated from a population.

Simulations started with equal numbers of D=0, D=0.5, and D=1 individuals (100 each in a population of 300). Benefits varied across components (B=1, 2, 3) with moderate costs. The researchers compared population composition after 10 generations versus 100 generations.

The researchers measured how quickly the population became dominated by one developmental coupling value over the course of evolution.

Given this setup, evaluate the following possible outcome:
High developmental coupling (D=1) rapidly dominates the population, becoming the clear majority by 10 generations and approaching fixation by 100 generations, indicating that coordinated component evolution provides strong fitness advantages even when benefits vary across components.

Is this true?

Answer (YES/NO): NO